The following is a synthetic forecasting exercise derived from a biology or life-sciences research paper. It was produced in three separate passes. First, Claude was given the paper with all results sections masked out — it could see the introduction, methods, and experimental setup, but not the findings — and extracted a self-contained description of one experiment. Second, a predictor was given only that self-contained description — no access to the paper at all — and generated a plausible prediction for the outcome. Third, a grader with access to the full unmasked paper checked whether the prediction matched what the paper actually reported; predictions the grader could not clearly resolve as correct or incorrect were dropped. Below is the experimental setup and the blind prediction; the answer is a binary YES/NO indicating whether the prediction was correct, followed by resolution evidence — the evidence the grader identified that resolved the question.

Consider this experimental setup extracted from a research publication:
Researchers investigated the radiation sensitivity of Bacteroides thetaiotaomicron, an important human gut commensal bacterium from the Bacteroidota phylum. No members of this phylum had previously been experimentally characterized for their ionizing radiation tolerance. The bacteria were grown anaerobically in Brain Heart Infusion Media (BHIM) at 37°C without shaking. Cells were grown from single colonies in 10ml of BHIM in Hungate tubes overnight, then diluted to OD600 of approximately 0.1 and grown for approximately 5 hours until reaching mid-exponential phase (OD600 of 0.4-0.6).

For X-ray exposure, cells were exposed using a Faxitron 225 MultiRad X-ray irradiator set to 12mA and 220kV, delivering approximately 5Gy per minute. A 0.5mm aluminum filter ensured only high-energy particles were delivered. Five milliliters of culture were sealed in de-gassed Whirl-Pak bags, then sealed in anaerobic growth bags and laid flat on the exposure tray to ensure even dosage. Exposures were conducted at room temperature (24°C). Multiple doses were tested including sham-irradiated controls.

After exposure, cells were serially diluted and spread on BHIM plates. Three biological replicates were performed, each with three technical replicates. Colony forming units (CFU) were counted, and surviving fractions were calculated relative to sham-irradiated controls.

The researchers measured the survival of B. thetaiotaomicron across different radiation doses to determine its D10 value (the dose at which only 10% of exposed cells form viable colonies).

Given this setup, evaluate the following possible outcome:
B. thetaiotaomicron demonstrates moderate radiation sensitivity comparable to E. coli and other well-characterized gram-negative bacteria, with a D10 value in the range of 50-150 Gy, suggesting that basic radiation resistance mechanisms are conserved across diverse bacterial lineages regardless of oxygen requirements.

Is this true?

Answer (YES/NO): NO